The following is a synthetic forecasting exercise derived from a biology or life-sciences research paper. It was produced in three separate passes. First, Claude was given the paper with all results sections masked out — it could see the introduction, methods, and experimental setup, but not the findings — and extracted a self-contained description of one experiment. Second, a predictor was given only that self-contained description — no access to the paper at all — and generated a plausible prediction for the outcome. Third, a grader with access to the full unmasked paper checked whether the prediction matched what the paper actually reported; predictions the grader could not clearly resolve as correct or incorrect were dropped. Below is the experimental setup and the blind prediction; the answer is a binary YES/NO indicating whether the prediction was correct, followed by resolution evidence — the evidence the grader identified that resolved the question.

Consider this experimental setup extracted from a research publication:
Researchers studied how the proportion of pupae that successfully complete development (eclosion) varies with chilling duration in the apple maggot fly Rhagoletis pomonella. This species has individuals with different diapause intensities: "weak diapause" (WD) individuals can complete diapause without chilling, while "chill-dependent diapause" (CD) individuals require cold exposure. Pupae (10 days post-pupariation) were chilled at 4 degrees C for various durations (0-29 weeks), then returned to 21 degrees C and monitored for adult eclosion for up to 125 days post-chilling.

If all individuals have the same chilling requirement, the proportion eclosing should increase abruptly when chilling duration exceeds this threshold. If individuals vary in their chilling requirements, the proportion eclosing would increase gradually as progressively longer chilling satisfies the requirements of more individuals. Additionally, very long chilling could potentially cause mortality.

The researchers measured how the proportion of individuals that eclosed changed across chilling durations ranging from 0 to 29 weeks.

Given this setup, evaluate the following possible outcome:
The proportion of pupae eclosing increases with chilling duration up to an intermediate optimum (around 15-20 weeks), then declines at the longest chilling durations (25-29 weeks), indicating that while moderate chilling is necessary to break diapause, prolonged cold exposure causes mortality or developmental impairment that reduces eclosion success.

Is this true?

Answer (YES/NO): NO